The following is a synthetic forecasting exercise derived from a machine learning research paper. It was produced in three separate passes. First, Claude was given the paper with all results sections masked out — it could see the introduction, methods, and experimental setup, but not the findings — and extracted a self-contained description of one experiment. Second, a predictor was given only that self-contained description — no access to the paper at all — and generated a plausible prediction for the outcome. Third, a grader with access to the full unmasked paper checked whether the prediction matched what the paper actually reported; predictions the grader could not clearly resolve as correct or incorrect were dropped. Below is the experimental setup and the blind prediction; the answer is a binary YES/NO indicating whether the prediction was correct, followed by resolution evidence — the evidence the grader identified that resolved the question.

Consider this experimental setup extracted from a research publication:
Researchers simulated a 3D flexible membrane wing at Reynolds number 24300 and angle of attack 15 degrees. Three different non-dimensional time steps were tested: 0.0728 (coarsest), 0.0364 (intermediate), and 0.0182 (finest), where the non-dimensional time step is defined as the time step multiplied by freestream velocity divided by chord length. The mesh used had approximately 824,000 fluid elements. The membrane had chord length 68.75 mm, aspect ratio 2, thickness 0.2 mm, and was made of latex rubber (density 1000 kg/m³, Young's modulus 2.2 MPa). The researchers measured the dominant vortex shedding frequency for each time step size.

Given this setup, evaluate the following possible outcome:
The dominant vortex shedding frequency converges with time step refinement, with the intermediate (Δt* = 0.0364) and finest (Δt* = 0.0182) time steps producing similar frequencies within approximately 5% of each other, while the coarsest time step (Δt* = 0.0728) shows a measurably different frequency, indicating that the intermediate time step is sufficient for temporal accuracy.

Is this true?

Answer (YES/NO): YES